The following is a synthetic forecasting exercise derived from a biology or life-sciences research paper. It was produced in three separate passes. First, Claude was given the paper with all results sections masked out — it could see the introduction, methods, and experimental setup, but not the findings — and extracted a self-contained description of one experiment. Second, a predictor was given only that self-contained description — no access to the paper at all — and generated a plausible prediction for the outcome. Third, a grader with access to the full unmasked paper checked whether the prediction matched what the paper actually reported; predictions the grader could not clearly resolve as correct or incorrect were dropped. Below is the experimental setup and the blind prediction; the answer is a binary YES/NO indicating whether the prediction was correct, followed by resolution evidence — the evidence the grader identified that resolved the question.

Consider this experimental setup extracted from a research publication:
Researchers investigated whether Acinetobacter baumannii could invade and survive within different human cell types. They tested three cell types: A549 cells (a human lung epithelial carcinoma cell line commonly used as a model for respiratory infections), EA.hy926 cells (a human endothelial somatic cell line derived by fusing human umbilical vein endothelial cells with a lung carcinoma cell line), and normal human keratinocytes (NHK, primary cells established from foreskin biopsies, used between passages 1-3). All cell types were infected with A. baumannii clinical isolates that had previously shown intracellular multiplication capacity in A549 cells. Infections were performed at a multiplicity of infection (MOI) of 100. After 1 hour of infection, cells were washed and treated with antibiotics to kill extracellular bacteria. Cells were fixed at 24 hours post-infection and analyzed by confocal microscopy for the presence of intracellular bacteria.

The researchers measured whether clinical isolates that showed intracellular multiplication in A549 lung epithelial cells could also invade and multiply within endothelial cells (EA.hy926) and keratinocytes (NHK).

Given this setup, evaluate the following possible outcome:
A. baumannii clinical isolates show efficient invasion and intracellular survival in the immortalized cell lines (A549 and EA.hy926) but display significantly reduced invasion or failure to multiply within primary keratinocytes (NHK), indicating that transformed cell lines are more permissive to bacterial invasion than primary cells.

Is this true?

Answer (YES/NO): NO